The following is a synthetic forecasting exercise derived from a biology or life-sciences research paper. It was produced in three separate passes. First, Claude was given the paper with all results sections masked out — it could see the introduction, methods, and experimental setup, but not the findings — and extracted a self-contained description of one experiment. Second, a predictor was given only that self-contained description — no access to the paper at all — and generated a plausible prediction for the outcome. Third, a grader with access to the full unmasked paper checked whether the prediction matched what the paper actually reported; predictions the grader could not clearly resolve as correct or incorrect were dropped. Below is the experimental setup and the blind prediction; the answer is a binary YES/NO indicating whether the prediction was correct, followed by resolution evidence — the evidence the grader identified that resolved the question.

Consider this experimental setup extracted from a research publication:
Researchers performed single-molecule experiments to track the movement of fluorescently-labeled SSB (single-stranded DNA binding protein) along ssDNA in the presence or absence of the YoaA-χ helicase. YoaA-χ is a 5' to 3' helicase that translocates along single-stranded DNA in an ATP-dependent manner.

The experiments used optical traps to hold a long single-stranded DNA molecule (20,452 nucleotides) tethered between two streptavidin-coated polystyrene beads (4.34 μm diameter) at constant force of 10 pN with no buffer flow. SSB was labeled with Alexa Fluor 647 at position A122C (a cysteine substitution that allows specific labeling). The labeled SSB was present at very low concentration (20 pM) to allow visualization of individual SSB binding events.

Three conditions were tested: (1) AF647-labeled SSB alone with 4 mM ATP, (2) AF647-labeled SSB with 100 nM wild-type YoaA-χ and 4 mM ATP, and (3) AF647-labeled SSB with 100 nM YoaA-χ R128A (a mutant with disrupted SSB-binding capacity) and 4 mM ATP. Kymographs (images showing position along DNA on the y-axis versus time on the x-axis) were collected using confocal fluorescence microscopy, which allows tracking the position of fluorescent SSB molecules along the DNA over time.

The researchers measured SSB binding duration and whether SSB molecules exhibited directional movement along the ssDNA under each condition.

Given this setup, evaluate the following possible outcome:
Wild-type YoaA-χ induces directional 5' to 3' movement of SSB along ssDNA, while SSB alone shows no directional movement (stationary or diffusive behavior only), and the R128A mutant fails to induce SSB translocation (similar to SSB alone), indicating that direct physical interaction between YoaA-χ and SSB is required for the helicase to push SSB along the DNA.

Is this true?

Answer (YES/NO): NO